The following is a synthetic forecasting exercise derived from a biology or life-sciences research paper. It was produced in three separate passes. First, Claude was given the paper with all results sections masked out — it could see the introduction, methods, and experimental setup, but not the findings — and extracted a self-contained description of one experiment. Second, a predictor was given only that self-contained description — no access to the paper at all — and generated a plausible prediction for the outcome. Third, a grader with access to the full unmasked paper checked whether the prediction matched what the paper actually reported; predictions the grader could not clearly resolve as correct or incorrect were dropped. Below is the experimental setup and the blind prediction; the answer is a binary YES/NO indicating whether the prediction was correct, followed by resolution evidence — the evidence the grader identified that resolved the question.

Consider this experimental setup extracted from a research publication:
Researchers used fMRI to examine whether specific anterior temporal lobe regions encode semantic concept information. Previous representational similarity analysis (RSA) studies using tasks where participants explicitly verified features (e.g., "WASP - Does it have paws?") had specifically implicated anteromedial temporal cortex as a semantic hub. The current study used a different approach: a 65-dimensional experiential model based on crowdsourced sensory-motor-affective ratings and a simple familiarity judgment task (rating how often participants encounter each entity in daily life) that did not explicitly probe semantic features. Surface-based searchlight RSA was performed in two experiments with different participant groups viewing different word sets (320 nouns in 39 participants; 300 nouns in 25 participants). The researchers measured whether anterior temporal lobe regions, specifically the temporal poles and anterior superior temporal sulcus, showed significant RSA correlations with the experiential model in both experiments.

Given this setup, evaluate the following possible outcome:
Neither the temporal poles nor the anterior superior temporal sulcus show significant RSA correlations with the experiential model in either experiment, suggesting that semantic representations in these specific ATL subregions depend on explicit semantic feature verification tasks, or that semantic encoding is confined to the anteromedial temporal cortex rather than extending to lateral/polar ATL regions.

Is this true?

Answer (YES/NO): NO